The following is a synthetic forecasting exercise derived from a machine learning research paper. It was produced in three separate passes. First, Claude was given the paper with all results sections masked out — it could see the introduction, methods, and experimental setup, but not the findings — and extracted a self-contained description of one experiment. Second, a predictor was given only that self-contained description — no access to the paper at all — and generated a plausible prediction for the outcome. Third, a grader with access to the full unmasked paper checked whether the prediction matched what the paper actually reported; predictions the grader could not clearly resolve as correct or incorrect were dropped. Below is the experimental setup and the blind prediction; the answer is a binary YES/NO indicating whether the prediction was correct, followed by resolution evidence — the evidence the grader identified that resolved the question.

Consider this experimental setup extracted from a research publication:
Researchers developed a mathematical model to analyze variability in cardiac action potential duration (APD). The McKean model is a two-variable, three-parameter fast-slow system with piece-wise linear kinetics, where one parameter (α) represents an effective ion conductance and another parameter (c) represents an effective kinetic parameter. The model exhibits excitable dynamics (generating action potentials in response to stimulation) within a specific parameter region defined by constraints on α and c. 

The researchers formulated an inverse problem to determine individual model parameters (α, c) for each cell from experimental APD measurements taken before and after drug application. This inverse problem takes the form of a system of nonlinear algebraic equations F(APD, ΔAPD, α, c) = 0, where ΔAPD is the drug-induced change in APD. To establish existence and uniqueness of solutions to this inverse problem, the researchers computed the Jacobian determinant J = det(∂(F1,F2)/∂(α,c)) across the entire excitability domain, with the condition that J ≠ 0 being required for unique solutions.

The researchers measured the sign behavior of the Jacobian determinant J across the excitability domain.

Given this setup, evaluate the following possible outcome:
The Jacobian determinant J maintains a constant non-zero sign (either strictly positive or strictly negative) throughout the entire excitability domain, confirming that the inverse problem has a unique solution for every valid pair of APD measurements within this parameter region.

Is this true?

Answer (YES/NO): YES